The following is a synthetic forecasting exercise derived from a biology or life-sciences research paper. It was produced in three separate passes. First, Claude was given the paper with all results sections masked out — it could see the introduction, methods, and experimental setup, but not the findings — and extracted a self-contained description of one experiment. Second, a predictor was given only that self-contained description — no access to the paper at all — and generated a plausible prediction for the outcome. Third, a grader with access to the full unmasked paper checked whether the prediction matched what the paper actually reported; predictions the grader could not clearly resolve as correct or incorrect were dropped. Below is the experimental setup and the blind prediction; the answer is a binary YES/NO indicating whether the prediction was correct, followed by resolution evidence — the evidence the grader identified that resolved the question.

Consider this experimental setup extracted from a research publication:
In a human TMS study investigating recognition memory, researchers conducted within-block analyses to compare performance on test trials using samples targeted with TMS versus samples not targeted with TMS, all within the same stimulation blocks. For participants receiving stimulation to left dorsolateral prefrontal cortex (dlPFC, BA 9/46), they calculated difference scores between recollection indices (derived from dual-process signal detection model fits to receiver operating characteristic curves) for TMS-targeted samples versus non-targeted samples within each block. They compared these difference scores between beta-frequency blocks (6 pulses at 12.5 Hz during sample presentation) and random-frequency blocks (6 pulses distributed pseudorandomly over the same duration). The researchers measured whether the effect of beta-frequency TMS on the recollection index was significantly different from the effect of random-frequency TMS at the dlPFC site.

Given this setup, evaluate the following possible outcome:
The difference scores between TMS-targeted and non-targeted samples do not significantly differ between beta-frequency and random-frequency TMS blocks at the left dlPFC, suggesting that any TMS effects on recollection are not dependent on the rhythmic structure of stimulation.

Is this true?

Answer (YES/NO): NO